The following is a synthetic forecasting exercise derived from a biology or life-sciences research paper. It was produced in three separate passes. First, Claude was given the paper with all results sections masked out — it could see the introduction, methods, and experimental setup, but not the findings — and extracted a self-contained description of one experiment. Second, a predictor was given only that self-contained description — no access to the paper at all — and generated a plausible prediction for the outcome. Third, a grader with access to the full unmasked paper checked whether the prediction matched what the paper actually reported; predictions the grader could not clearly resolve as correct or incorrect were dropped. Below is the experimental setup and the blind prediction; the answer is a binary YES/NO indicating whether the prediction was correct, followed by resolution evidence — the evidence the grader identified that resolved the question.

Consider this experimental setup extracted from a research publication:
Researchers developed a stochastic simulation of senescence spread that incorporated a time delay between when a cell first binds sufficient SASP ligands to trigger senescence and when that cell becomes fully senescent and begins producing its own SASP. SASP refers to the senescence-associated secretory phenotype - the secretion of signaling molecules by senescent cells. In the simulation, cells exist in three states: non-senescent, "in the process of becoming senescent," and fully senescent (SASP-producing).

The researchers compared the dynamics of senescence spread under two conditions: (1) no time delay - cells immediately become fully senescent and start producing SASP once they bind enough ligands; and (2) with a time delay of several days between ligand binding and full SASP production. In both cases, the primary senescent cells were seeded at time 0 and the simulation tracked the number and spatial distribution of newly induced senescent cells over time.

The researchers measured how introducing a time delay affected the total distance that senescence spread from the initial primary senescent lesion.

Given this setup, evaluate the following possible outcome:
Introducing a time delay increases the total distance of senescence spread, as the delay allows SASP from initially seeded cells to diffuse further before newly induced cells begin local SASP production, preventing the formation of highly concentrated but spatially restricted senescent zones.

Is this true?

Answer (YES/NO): NO